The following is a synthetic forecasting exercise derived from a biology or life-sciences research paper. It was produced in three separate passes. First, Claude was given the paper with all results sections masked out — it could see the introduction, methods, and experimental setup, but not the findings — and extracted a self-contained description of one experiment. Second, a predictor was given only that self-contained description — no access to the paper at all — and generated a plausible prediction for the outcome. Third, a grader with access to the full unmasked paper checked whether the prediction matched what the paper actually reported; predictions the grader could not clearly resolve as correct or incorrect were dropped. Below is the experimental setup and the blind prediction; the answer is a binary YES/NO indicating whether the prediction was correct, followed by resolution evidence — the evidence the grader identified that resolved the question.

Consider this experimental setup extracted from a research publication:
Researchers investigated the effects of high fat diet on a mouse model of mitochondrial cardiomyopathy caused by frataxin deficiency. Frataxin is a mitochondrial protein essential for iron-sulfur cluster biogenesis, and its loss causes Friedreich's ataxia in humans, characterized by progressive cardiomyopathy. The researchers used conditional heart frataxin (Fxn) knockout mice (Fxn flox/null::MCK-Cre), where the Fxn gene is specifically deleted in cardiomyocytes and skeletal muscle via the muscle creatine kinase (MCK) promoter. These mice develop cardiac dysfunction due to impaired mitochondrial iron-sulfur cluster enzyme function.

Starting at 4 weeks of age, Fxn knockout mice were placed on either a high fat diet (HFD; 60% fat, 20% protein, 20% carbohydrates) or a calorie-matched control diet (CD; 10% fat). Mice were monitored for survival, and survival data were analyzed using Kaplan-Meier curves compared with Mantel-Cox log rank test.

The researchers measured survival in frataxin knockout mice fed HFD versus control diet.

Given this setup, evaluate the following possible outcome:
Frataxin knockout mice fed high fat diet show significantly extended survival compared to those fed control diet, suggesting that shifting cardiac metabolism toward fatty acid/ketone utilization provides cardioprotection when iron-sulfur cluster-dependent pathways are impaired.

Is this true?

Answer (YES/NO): NO